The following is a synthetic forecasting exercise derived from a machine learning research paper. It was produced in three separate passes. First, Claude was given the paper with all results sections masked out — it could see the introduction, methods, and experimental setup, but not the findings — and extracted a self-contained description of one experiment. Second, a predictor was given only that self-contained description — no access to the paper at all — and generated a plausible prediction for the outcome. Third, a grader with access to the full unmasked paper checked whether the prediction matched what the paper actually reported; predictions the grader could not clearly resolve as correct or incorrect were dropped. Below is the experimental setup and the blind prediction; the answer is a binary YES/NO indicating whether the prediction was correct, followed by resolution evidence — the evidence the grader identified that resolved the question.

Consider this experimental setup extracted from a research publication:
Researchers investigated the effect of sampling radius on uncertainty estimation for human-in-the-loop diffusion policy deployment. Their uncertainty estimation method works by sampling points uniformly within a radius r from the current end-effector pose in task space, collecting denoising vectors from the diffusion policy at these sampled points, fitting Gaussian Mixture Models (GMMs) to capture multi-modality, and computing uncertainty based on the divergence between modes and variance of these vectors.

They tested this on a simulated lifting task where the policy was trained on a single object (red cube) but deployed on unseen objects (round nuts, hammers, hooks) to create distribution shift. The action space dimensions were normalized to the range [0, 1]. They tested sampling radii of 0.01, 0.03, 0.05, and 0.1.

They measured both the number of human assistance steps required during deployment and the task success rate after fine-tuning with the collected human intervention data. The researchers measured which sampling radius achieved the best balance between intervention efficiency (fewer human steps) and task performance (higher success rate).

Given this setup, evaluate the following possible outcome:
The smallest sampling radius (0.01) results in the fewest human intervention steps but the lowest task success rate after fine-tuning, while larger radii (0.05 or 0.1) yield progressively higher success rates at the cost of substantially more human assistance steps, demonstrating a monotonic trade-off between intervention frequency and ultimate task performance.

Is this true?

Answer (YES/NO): NO